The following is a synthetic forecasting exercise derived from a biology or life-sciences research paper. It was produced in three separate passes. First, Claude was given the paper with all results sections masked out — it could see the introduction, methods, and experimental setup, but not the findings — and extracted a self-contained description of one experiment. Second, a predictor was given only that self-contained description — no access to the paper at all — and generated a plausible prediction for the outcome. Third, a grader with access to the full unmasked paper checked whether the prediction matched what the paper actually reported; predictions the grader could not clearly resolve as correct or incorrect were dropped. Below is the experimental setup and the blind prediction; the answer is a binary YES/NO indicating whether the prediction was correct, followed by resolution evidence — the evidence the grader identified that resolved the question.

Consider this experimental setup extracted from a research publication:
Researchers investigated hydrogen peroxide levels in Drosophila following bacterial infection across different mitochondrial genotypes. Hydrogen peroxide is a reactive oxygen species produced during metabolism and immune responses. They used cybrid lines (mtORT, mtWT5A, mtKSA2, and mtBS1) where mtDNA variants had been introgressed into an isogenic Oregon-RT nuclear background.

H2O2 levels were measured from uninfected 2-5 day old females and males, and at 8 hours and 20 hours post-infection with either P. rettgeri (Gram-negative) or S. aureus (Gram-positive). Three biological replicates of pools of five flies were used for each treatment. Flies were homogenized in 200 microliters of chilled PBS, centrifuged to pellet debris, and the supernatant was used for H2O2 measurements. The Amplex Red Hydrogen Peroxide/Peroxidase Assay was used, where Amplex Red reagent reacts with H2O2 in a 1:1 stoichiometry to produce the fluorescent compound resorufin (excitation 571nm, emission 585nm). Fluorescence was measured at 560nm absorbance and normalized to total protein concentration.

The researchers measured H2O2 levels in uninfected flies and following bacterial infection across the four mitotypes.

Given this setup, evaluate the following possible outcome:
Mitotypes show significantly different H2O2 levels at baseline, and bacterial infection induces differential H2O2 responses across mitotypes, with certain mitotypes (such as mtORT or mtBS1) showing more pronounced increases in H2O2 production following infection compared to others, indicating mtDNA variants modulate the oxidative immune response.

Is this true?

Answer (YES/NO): NO